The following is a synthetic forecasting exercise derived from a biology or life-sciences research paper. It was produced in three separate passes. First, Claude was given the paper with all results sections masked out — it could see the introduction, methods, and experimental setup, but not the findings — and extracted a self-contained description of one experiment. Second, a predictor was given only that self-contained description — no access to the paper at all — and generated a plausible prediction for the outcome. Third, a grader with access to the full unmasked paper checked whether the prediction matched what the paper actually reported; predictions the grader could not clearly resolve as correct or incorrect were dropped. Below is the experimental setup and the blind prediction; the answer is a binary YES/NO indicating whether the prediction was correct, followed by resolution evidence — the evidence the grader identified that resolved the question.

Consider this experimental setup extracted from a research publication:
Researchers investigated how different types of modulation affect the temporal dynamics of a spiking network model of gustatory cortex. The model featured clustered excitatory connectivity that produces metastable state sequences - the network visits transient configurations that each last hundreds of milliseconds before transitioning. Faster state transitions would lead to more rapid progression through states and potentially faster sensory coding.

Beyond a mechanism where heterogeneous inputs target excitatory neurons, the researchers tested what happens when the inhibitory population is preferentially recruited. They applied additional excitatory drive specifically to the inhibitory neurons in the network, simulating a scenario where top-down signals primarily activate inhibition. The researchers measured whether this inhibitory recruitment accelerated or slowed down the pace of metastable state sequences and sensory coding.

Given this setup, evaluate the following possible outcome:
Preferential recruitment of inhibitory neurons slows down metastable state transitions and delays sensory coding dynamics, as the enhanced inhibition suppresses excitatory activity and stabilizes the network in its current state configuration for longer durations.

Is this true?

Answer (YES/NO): YES